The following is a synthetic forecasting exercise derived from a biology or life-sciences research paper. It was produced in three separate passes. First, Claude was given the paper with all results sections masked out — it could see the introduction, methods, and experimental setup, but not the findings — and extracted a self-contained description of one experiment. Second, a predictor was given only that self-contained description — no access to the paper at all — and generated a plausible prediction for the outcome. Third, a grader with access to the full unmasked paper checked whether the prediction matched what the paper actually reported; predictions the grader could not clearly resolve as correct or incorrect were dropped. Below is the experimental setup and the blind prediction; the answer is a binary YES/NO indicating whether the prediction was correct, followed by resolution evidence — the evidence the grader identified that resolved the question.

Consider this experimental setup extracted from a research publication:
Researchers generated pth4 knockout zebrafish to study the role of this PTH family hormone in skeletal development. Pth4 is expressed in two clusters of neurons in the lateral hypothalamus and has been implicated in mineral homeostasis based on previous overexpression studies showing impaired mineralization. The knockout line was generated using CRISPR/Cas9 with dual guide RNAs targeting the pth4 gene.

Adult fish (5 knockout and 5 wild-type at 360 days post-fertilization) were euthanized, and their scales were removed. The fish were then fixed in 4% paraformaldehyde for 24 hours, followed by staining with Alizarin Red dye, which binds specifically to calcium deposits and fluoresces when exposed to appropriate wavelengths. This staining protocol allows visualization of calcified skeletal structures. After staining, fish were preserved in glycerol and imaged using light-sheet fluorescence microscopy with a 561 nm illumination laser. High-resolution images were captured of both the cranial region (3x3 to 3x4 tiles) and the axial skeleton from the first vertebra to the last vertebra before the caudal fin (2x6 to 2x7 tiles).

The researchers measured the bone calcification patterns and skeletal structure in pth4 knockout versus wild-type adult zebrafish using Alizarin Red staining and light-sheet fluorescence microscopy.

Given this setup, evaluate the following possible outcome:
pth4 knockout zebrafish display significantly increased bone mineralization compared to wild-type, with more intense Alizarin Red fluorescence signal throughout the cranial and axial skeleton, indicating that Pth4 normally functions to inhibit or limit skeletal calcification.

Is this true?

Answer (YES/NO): NO